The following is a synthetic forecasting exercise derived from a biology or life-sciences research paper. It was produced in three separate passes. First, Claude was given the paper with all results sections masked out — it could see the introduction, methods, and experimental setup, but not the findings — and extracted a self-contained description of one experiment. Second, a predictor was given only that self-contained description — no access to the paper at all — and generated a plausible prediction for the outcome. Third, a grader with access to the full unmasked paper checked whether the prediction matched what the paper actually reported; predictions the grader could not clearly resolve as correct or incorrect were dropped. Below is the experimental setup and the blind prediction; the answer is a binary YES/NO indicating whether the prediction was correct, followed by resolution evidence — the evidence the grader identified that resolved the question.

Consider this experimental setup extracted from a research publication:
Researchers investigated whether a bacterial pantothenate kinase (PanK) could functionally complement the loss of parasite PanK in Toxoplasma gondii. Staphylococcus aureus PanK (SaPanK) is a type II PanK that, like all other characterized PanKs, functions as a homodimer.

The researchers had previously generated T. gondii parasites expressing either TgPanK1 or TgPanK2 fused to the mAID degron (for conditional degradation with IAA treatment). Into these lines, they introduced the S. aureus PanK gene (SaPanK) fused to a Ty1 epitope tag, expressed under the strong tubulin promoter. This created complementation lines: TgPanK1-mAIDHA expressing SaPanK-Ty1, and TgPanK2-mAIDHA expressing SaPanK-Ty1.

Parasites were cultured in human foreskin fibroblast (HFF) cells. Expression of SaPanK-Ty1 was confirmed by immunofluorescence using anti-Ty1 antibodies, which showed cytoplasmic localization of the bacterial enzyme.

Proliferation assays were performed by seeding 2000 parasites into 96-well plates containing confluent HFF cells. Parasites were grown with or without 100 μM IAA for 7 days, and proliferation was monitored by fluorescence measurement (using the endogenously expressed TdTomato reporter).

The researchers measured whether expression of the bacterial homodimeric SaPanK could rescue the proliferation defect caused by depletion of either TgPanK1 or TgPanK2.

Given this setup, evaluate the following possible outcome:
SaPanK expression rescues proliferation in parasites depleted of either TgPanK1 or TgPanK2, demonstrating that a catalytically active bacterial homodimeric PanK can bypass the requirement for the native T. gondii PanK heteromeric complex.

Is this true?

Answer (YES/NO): YES